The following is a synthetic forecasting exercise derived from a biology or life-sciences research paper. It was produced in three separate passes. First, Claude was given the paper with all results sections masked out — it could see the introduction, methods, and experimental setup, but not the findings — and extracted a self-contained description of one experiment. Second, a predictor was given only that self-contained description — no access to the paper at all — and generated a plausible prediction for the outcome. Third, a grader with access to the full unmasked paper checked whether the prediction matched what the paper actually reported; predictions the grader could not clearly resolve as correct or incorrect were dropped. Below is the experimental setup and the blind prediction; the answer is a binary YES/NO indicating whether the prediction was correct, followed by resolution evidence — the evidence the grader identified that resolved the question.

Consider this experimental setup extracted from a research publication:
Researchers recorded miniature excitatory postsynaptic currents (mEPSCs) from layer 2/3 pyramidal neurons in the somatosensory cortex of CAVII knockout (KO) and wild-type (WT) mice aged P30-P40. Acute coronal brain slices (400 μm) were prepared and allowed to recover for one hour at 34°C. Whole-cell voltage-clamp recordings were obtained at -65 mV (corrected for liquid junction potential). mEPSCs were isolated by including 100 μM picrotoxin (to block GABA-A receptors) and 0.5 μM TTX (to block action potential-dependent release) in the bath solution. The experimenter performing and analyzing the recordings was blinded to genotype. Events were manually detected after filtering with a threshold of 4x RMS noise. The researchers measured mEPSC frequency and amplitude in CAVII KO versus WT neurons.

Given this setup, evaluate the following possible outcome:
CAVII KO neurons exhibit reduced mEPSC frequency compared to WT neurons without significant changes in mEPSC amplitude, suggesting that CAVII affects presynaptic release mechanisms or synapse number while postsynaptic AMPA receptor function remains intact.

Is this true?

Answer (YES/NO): NO